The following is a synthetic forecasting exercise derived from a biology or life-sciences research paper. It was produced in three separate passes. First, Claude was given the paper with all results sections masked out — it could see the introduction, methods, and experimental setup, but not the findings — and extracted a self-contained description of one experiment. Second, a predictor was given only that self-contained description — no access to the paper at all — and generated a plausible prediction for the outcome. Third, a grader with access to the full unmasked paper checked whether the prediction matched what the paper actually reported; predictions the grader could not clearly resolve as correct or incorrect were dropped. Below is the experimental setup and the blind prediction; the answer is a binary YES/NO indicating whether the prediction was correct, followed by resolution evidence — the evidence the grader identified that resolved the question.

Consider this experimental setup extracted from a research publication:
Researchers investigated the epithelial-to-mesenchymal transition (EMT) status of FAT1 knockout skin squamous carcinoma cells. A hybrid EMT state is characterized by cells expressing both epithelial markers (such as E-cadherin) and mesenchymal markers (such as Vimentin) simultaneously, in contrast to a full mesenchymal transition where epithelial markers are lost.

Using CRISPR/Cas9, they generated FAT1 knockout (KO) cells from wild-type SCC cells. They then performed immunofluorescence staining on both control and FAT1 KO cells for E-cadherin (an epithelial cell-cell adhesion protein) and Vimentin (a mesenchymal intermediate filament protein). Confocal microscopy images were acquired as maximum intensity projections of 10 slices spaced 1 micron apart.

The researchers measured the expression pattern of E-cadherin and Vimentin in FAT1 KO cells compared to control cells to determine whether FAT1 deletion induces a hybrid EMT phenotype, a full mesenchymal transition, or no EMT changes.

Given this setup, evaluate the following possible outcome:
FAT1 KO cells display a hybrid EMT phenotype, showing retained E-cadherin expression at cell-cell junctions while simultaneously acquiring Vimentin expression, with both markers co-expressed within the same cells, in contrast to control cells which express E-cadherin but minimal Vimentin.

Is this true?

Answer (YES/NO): NO